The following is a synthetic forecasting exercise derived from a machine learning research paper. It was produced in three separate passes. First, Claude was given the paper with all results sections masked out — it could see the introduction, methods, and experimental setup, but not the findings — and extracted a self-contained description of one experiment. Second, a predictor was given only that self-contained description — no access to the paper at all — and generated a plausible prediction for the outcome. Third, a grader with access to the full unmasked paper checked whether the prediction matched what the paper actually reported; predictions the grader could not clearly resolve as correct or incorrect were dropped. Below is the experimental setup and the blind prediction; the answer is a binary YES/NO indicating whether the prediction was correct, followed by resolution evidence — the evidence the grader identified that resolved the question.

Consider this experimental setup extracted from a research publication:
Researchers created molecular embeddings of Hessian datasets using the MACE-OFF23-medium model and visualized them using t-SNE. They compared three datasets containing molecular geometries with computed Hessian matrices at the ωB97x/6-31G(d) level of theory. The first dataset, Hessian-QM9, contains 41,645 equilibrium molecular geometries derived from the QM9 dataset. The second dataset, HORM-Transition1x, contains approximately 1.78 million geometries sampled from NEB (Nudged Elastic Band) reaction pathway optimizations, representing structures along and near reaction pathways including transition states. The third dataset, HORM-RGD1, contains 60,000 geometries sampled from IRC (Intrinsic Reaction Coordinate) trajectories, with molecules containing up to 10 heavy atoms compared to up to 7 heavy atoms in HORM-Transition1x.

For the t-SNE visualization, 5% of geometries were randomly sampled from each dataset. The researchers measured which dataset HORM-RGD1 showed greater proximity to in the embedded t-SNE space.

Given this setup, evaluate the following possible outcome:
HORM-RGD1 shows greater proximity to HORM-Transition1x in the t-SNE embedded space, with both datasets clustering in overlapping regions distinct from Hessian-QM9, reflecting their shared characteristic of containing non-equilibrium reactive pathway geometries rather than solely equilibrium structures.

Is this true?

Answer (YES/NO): NO